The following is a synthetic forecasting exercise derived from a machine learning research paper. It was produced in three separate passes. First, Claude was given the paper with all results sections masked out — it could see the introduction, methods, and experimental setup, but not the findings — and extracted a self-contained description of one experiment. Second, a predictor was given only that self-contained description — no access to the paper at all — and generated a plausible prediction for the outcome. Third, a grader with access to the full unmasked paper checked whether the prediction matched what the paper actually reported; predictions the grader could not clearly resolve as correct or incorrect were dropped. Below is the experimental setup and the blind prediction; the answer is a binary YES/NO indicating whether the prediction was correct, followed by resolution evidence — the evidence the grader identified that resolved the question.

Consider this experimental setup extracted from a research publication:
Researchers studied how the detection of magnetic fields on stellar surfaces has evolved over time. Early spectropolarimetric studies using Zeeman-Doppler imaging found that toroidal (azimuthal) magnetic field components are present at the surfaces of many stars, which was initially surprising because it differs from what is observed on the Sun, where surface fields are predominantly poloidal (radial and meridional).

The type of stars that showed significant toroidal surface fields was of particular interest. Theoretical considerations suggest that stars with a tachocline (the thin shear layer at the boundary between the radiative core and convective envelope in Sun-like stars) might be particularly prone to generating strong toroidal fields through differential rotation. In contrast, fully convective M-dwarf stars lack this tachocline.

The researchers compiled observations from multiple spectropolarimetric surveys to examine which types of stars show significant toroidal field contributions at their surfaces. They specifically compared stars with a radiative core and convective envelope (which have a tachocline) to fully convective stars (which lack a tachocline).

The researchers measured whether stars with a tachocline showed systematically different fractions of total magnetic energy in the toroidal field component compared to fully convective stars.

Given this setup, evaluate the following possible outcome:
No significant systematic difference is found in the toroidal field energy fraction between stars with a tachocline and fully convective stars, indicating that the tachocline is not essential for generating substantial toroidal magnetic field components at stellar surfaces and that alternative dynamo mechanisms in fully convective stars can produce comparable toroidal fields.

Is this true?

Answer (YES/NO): NO